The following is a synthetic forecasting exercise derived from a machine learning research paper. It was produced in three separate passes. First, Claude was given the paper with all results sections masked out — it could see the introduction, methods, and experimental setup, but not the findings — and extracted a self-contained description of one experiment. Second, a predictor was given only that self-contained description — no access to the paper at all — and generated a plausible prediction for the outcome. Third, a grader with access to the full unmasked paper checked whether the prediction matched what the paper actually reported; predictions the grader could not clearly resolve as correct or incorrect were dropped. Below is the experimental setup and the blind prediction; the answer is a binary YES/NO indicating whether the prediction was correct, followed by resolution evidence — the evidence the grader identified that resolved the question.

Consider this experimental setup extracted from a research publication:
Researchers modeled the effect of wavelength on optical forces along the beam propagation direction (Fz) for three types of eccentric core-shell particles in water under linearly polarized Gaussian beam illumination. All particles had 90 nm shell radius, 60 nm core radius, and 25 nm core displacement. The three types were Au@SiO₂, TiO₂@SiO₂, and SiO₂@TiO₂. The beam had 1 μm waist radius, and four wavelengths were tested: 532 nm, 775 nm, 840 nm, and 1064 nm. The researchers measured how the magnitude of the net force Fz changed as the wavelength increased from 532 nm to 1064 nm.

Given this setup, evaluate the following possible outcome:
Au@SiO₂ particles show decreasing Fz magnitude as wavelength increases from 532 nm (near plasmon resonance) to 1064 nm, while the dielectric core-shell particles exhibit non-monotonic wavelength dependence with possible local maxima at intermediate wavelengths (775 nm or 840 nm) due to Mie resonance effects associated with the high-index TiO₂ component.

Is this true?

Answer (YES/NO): NO